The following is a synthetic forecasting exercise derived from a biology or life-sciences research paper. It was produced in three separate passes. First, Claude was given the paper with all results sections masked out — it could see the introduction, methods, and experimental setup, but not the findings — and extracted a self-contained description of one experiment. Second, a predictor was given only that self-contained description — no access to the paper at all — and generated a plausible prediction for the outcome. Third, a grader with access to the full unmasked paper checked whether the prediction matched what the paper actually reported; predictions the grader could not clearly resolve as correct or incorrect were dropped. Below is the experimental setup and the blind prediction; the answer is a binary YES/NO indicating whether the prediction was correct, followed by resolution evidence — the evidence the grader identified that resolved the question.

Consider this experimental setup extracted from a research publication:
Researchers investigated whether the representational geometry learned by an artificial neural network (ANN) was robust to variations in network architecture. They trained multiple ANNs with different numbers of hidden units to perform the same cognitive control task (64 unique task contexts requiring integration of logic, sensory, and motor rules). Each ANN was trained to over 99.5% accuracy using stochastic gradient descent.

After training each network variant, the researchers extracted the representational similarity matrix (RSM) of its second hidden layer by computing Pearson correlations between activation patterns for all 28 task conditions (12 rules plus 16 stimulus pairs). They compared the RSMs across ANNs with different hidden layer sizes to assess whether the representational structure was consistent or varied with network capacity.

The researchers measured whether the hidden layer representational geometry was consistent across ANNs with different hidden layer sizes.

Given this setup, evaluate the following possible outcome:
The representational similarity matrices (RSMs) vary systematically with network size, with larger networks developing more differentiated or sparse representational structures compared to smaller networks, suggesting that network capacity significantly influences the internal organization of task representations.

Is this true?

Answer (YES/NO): NO